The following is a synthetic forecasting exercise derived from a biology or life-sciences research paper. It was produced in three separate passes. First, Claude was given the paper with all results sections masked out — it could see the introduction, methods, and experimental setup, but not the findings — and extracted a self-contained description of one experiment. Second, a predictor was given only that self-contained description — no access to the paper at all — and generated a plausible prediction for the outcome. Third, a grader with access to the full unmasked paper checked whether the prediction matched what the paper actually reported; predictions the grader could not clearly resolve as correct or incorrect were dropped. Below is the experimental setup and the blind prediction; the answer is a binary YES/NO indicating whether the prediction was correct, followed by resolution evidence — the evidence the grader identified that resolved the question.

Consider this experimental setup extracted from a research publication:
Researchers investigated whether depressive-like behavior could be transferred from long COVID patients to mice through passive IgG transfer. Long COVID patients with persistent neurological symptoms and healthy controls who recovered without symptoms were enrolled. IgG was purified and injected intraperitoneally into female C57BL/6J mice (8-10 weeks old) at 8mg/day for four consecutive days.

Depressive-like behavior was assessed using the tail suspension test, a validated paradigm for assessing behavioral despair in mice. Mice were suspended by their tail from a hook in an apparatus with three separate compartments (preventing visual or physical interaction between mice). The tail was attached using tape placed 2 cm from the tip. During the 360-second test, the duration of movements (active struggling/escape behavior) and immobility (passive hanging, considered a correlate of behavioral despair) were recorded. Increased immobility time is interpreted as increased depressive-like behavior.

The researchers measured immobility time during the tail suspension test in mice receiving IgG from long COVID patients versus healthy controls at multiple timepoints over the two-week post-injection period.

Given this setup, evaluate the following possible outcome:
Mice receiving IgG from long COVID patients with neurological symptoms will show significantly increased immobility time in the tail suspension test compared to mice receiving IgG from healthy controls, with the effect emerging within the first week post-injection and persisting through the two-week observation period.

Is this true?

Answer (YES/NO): NO